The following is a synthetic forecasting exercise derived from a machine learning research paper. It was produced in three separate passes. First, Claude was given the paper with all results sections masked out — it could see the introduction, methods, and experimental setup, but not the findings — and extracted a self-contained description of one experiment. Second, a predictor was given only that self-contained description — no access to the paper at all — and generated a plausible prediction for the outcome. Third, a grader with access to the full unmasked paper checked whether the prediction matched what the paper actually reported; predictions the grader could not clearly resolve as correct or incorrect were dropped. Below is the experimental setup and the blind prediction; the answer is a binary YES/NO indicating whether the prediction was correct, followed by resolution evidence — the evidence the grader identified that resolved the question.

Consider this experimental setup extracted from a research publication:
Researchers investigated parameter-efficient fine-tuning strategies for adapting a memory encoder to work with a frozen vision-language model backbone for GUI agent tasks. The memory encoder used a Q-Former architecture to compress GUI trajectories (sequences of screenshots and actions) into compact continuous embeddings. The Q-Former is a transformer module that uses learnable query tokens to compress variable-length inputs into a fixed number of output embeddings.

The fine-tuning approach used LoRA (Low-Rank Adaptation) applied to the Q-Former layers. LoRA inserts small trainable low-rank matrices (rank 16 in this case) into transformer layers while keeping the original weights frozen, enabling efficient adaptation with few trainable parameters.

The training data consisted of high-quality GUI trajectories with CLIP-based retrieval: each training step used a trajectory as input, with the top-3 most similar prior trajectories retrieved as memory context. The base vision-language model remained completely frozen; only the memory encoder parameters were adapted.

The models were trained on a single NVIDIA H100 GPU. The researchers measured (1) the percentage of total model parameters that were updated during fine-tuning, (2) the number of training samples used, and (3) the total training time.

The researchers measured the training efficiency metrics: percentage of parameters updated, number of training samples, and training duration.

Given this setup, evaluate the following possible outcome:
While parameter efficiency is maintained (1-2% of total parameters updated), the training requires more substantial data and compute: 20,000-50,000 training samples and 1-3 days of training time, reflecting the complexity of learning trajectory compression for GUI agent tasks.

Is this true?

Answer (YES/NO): NO